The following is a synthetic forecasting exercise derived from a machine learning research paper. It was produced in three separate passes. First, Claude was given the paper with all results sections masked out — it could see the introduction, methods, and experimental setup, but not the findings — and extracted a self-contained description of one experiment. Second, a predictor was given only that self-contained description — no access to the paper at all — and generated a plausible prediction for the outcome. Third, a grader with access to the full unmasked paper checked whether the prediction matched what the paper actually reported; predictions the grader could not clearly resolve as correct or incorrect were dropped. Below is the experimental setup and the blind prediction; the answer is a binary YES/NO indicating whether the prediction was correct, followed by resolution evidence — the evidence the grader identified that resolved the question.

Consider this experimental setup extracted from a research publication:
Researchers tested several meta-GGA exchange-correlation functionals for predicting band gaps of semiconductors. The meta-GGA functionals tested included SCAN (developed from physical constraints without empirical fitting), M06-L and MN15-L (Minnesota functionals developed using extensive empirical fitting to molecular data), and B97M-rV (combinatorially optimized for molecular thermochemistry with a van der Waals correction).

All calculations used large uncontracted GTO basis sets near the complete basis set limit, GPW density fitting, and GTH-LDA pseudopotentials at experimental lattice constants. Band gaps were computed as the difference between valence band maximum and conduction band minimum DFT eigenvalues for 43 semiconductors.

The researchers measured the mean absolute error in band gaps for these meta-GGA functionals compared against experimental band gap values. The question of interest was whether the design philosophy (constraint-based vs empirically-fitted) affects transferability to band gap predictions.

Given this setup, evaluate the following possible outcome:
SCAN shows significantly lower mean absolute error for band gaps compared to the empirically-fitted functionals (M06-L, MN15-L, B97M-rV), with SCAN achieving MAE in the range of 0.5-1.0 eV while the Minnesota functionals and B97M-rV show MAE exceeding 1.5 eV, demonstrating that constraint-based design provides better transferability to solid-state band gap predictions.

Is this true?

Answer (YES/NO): NO